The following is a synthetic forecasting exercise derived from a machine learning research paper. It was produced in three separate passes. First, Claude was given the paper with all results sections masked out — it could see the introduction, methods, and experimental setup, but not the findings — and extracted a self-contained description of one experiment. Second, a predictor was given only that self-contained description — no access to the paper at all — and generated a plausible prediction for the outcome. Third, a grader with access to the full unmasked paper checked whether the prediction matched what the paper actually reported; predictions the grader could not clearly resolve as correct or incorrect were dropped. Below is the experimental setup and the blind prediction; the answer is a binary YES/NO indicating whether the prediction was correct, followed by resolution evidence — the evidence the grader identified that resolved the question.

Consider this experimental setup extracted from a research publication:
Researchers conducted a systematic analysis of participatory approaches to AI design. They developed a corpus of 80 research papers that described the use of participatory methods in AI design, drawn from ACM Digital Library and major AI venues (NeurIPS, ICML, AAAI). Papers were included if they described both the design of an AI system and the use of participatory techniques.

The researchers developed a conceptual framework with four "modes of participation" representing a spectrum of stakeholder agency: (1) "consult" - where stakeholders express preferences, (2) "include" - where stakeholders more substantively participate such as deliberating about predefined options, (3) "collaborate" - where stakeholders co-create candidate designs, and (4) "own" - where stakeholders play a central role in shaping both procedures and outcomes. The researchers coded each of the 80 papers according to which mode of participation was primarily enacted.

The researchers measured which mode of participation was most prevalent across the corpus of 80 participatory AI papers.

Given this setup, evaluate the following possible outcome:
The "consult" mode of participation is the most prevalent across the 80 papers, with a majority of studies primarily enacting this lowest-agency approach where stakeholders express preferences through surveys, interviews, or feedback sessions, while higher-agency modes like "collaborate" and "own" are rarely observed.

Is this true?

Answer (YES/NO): YES